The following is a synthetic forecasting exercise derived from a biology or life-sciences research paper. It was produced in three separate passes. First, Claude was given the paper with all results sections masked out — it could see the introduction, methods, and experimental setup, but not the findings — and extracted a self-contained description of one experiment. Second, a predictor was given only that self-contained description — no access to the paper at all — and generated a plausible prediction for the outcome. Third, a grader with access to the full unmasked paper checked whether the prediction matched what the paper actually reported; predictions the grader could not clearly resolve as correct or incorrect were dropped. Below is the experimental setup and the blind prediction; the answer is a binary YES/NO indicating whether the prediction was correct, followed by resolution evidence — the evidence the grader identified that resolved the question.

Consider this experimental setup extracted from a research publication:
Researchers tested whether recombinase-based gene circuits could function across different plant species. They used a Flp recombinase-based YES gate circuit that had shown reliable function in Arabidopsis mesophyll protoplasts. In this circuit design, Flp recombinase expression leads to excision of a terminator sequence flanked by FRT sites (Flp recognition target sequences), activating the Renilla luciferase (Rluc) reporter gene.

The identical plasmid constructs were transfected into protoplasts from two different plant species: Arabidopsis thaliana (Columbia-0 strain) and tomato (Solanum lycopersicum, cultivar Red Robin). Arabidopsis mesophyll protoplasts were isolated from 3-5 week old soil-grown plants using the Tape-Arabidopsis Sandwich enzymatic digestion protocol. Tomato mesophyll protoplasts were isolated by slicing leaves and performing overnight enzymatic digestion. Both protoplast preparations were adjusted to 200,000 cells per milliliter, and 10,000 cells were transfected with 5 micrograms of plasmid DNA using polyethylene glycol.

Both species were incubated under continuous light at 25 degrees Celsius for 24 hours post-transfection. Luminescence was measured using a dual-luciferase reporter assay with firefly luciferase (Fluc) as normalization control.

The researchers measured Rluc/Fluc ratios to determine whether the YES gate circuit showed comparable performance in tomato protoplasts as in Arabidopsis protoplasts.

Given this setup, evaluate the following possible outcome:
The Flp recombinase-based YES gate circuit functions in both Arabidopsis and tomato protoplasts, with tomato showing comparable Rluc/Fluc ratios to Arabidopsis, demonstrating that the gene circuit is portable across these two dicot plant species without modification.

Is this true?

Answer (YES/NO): YES